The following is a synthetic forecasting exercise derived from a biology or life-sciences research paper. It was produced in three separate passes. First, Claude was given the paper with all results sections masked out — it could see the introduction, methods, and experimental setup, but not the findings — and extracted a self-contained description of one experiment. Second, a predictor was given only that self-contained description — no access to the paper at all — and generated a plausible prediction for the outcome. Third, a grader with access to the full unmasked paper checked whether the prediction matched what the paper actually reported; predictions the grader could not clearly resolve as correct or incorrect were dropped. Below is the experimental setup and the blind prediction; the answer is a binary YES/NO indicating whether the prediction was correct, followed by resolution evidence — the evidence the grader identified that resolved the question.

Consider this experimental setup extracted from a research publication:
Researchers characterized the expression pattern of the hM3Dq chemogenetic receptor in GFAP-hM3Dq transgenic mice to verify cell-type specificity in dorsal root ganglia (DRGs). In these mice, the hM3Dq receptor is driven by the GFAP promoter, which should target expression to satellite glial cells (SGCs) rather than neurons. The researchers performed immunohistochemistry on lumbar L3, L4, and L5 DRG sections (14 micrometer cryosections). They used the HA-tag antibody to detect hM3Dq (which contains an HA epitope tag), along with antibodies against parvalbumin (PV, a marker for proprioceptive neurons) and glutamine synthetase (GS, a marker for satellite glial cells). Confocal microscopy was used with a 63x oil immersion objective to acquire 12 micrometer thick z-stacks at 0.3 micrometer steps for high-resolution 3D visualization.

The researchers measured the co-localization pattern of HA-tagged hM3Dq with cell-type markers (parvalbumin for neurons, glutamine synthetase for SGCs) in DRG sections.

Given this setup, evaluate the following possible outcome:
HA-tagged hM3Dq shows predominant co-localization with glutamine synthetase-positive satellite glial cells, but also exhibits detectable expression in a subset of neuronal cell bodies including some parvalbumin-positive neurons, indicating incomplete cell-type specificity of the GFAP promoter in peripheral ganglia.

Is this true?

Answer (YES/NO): NO